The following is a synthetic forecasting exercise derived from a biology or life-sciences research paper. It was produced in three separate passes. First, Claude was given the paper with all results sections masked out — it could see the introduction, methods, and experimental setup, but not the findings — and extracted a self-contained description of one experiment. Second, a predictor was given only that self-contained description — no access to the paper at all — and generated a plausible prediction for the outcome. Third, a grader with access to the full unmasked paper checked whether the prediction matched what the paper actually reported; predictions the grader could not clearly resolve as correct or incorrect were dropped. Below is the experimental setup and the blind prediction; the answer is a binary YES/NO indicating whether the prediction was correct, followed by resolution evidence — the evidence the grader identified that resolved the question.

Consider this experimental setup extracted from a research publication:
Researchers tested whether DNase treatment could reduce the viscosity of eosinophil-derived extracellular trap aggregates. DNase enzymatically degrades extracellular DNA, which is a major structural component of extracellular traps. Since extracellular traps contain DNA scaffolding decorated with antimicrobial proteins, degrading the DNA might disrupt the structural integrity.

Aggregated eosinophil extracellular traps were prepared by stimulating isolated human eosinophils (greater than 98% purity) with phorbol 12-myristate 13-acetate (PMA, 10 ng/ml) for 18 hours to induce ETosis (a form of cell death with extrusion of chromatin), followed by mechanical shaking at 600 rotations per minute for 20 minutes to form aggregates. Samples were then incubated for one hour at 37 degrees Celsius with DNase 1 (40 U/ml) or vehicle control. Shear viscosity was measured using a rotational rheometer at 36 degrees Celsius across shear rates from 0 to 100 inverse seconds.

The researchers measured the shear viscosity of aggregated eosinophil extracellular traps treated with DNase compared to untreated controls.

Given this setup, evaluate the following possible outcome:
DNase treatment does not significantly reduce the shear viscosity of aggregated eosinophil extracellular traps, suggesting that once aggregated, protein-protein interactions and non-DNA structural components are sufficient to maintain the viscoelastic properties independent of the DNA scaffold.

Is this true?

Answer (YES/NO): NO